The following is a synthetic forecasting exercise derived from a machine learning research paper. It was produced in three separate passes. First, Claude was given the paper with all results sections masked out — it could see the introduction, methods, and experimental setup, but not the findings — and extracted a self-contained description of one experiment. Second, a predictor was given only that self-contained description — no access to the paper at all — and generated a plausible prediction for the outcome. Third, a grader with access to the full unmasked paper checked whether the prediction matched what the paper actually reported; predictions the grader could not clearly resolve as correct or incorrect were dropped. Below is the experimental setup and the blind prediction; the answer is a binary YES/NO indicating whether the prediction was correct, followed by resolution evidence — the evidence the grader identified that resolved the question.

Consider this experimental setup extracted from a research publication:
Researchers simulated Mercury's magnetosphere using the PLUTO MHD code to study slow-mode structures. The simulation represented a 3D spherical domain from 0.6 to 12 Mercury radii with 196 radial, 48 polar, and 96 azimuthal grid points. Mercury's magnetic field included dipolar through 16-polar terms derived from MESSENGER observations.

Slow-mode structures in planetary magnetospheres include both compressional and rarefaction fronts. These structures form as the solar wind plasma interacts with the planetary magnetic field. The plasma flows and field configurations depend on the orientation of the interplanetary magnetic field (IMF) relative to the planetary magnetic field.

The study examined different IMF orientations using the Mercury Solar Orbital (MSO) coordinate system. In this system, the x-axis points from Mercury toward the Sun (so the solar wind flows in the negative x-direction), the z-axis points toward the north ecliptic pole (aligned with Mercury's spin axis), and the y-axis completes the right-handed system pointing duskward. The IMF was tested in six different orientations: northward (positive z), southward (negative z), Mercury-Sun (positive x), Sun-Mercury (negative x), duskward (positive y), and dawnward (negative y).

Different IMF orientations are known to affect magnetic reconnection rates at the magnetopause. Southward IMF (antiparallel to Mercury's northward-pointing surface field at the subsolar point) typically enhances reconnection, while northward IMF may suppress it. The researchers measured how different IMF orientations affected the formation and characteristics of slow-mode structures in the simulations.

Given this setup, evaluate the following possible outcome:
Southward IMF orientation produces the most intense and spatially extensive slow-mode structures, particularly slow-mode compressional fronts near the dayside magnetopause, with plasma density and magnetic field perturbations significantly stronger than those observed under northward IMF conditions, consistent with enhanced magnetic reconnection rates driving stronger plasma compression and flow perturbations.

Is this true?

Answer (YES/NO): NO